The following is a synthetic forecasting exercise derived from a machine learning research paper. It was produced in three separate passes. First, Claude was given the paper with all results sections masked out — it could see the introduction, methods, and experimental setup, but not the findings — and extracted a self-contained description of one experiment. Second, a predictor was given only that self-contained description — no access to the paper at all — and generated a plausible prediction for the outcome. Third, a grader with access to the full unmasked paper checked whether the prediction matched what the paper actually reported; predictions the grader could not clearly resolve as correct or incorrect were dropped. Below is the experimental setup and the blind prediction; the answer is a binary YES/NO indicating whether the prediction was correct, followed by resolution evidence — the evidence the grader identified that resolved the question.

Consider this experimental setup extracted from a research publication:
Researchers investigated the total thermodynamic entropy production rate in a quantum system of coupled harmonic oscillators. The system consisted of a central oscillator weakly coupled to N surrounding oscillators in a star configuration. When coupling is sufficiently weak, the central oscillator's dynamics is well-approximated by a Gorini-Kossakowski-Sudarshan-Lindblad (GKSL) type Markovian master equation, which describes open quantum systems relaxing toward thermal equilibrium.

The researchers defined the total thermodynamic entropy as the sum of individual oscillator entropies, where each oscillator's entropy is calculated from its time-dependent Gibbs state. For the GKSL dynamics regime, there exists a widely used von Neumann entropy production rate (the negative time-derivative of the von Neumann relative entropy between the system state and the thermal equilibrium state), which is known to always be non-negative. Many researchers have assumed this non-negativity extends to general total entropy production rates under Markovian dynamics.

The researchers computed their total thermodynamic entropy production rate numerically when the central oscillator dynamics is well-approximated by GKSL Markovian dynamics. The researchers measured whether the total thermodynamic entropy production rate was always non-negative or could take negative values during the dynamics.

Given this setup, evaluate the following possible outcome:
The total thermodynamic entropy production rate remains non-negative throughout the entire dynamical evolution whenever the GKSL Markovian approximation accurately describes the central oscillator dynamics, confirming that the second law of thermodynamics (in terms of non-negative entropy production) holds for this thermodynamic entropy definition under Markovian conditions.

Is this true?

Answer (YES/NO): NO